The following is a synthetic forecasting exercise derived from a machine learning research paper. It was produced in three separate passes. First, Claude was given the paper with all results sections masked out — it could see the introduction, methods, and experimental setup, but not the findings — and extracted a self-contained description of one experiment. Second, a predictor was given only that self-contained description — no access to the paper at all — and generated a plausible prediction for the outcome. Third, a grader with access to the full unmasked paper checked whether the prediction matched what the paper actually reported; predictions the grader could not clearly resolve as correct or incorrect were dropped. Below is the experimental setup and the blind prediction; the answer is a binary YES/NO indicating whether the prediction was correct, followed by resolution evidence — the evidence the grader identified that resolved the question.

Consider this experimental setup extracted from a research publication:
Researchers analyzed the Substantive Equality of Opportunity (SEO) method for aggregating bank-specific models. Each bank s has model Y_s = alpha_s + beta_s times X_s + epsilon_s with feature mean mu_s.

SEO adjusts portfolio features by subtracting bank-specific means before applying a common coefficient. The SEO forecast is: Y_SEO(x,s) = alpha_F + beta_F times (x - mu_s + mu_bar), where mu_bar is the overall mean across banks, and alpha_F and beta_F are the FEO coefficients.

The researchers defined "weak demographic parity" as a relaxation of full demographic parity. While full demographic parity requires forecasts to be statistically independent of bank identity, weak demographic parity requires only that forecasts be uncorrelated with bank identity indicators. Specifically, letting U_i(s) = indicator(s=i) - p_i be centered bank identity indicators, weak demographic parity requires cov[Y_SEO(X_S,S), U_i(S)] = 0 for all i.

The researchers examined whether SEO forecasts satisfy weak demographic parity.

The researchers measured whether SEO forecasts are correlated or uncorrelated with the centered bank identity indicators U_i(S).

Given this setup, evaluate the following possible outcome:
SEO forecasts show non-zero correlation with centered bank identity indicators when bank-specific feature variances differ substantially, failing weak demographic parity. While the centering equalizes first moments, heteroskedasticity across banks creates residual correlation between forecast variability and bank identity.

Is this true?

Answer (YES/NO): NO